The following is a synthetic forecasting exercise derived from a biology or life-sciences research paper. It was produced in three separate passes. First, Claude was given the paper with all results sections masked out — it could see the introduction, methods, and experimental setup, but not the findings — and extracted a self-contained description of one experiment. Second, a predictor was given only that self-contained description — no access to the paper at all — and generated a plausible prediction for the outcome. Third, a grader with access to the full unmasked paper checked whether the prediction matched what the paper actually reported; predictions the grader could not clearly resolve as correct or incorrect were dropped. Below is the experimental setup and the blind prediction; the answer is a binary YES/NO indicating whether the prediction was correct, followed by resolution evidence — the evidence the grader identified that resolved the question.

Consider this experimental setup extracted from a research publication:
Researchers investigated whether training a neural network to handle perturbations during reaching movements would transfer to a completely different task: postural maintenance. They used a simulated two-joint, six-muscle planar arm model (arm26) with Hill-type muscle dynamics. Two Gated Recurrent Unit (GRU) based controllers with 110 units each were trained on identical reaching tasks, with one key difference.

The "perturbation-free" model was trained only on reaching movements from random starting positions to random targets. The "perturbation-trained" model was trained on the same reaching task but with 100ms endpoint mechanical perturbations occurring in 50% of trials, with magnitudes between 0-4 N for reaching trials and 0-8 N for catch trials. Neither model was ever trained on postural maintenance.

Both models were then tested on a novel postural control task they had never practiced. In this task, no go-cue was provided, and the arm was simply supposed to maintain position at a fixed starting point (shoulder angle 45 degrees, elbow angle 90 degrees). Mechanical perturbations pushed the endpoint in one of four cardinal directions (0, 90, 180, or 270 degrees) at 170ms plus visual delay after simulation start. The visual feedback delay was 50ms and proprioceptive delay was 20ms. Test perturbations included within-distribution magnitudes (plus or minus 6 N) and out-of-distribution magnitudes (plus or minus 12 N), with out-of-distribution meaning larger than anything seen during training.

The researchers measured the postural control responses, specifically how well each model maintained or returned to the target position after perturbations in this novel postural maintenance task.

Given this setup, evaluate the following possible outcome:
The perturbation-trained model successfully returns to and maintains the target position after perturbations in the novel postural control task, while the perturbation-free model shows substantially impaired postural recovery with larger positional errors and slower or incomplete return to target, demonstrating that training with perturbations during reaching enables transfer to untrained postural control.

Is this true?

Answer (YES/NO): YES